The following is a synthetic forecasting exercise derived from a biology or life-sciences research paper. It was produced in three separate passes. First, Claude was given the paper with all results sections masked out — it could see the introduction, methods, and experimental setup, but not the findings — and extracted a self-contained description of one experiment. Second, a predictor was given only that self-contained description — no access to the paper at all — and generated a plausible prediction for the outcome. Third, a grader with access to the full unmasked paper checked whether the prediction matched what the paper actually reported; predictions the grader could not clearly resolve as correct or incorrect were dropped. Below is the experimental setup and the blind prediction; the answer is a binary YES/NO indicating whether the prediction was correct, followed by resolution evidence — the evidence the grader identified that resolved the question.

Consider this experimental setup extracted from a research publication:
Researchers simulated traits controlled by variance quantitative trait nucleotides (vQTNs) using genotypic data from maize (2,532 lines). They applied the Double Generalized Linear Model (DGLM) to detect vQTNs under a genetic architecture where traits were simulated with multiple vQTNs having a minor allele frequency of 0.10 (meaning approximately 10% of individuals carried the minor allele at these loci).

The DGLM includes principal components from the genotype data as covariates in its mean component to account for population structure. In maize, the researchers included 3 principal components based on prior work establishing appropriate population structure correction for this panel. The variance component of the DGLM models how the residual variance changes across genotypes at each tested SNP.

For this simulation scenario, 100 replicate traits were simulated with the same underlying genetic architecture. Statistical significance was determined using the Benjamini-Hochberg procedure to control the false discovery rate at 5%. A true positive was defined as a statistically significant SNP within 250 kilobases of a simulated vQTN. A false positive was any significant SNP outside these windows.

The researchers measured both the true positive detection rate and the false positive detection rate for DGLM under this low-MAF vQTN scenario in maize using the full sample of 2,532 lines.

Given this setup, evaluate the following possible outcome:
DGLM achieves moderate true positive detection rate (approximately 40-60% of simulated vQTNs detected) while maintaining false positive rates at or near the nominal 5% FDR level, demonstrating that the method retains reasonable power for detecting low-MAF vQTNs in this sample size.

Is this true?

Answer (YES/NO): NO